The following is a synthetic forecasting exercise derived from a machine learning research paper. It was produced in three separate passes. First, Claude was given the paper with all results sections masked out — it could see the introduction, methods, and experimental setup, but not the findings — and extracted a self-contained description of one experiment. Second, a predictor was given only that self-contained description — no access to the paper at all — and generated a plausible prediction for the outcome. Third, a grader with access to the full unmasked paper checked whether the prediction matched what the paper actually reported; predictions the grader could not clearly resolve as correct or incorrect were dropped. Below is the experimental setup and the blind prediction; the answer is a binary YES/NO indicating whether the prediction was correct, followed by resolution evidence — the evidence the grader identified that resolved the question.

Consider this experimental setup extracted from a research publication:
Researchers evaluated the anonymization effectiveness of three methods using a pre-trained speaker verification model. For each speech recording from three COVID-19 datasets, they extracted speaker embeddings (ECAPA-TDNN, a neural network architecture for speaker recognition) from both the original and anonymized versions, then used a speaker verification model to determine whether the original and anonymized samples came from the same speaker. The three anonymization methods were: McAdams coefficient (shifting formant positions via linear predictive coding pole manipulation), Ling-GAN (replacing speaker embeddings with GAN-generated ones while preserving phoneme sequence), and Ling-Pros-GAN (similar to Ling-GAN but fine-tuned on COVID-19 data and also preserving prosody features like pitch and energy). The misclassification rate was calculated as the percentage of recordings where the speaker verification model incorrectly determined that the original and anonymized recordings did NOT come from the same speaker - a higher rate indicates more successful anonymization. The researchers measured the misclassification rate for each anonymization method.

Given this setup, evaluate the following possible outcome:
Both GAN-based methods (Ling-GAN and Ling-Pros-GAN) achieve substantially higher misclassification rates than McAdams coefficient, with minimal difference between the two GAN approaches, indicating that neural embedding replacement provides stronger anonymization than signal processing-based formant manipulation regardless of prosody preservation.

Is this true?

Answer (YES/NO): YES